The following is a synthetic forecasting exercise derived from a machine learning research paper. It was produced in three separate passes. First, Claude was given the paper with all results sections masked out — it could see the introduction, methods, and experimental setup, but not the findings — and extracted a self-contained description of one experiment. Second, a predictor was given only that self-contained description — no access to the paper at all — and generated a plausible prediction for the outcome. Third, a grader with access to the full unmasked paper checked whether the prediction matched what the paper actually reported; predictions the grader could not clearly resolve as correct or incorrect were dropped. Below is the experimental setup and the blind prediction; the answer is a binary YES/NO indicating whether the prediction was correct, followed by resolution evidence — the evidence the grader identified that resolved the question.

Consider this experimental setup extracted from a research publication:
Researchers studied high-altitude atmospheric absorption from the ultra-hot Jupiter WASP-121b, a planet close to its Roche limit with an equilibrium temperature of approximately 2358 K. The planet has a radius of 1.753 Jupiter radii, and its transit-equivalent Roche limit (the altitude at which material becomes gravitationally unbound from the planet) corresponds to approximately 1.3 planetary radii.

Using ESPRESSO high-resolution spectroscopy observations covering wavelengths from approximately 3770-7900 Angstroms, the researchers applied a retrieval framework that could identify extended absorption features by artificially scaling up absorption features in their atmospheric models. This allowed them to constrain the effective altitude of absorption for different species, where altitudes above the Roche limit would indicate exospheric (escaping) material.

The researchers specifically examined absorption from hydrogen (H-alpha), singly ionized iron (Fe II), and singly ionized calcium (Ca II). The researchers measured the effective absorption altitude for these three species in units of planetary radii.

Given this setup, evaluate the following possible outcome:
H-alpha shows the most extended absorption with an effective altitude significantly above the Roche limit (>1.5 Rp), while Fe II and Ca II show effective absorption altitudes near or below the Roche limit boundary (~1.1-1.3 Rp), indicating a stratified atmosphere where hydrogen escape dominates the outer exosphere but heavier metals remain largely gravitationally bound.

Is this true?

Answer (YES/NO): NO